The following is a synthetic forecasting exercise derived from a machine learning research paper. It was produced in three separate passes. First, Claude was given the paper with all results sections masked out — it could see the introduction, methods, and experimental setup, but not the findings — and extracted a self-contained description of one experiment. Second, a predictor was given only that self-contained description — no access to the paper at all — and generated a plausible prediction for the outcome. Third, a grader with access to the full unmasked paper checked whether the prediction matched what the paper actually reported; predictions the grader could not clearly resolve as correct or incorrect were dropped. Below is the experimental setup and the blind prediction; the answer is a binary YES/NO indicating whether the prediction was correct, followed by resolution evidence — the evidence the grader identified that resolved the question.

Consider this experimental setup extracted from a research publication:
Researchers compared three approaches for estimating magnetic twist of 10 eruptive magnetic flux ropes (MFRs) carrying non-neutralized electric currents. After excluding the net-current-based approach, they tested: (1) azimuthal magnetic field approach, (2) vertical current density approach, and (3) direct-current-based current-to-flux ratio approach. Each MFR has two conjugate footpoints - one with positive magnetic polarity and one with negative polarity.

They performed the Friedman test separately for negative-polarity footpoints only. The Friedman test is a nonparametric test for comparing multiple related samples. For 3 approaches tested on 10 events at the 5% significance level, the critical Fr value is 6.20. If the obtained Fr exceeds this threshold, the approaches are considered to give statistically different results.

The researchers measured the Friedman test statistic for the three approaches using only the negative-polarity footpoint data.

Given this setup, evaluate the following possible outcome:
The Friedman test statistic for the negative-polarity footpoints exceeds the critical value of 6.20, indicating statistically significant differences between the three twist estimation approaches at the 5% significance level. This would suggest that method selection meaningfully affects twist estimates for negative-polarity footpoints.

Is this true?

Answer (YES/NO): NO